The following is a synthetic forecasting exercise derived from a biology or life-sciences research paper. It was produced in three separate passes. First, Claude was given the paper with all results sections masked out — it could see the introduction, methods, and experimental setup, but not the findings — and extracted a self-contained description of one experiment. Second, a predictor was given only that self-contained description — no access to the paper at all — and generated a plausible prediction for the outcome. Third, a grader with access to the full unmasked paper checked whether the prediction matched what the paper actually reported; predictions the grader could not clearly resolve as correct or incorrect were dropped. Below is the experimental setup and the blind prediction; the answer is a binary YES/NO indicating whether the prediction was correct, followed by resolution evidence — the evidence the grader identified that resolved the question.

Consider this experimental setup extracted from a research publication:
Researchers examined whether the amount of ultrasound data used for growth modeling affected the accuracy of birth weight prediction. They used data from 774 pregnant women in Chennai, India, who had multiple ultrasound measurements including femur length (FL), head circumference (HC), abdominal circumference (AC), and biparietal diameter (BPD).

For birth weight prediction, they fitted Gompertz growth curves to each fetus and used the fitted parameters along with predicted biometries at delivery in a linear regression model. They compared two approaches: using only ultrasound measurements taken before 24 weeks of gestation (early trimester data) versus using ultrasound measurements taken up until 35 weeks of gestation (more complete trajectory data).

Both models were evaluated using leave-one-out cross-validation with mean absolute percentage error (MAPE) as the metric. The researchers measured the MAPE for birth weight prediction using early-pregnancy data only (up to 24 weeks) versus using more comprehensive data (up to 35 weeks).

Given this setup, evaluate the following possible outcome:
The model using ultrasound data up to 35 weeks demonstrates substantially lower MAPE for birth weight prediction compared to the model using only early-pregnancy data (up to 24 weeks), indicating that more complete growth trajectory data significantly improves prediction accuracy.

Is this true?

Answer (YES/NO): YES